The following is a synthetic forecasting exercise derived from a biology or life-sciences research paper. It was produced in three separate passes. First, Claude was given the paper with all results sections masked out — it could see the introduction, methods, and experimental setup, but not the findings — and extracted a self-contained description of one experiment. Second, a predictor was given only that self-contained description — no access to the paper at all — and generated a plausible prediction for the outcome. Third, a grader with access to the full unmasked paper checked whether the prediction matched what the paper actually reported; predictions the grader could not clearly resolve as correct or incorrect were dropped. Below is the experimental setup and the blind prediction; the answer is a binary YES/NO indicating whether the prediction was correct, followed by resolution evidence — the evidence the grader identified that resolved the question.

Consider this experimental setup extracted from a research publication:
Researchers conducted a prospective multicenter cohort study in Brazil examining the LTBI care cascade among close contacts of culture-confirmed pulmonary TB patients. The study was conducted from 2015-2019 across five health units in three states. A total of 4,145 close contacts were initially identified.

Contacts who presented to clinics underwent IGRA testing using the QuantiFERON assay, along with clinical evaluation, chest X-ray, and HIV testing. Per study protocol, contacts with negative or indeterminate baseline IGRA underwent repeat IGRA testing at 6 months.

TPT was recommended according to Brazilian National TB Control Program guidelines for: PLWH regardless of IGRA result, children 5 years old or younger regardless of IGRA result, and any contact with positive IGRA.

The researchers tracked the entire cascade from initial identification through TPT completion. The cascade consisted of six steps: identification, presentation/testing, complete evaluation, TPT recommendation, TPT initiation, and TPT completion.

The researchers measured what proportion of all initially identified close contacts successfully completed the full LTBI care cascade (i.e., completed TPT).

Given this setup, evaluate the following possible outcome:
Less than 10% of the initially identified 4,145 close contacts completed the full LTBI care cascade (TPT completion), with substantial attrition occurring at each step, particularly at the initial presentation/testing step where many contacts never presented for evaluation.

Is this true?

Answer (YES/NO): YES